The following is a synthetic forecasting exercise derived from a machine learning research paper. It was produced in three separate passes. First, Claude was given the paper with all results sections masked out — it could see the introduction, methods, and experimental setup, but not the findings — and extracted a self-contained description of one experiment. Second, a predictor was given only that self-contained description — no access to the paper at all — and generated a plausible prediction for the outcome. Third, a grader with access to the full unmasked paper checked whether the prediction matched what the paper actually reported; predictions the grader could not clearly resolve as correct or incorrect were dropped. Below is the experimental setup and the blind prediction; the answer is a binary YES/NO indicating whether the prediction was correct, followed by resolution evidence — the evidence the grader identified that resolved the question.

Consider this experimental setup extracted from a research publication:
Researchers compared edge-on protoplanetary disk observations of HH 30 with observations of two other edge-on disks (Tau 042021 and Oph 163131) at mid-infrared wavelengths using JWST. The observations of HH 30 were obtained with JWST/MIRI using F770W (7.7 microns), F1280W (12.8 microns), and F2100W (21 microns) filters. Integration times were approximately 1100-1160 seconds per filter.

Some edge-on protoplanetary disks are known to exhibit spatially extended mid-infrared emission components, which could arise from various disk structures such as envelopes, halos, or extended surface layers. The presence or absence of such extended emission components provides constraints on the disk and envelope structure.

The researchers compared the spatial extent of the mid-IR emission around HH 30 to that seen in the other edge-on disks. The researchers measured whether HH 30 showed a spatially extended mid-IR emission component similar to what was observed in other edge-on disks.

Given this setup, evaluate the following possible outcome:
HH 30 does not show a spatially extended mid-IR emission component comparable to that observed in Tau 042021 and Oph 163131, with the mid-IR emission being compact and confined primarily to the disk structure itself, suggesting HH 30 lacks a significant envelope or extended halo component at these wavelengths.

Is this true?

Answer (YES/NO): YES